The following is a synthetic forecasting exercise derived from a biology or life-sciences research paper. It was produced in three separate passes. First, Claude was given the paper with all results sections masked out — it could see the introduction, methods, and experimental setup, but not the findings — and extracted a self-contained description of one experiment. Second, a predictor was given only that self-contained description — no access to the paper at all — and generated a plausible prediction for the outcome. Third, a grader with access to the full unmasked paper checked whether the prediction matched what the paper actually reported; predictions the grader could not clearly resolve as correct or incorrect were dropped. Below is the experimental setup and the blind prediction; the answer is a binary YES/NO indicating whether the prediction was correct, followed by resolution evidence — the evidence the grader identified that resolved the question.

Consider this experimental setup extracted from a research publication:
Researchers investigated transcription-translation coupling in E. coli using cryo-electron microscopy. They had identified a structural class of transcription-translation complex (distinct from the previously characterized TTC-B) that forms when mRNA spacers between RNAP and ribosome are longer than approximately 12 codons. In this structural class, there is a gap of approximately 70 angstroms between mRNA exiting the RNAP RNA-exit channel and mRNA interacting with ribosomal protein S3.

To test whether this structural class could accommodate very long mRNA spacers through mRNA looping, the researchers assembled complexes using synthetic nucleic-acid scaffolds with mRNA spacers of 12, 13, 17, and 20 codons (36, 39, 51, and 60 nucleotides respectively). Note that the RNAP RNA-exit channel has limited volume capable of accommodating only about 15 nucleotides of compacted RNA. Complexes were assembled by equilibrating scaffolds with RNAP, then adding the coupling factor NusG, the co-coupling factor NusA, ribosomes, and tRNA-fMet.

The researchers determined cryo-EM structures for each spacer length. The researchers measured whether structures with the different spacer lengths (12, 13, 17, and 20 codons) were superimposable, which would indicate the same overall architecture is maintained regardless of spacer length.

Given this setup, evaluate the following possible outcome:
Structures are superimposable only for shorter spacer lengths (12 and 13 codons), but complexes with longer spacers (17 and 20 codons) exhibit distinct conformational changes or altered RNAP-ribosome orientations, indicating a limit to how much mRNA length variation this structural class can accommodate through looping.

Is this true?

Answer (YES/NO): NO